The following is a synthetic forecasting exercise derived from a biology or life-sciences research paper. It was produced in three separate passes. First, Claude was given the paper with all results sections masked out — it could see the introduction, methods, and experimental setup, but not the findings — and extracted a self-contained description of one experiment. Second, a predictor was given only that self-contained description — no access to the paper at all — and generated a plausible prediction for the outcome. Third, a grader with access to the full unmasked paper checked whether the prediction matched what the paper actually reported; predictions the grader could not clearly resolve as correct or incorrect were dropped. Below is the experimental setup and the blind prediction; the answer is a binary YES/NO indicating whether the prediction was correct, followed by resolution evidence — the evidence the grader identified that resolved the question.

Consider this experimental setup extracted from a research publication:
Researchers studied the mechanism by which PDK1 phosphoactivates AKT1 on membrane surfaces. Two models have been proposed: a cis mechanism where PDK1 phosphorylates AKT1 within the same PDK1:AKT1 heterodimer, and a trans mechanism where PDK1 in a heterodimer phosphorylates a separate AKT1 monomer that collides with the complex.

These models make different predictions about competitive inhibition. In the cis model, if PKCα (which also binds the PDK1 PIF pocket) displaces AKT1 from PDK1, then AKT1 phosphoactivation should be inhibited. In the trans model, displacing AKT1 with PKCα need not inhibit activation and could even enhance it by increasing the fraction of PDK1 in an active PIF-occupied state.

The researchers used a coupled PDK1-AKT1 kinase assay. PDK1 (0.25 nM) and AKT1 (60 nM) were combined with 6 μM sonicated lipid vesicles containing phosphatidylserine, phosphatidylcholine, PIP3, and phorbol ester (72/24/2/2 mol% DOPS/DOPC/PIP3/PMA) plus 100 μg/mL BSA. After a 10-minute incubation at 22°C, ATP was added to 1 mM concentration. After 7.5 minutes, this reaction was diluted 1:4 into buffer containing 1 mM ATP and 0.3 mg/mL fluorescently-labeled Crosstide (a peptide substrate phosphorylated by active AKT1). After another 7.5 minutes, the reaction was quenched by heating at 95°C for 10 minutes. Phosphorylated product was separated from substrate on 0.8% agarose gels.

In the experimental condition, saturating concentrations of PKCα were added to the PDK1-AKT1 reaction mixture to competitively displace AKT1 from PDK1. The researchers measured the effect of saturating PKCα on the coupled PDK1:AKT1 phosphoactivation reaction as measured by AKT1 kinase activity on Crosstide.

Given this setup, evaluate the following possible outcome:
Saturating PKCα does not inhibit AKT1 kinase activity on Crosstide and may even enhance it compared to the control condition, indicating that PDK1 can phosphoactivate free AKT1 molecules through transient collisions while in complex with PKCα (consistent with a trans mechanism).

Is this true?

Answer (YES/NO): NO